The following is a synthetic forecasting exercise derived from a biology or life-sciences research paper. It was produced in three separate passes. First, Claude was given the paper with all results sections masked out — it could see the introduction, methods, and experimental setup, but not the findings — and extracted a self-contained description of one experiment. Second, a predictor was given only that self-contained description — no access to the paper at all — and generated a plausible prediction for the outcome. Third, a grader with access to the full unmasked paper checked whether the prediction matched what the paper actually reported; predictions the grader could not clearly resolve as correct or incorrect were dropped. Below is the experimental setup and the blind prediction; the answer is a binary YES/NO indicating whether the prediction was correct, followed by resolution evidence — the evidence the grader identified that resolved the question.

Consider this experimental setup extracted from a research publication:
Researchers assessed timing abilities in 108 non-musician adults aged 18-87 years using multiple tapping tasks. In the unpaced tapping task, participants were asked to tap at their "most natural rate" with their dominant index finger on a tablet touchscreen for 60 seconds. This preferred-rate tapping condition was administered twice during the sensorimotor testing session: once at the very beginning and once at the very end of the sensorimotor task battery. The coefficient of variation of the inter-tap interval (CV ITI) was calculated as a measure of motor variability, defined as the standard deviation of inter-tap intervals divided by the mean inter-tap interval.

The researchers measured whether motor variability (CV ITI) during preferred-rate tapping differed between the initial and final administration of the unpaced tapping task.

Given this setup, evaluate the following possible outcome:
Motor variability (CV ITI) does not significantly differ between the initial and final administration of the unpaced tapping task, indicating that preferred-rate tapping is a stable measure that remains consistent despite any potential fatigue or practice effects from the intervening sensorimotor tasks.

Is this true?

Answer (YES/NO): YES